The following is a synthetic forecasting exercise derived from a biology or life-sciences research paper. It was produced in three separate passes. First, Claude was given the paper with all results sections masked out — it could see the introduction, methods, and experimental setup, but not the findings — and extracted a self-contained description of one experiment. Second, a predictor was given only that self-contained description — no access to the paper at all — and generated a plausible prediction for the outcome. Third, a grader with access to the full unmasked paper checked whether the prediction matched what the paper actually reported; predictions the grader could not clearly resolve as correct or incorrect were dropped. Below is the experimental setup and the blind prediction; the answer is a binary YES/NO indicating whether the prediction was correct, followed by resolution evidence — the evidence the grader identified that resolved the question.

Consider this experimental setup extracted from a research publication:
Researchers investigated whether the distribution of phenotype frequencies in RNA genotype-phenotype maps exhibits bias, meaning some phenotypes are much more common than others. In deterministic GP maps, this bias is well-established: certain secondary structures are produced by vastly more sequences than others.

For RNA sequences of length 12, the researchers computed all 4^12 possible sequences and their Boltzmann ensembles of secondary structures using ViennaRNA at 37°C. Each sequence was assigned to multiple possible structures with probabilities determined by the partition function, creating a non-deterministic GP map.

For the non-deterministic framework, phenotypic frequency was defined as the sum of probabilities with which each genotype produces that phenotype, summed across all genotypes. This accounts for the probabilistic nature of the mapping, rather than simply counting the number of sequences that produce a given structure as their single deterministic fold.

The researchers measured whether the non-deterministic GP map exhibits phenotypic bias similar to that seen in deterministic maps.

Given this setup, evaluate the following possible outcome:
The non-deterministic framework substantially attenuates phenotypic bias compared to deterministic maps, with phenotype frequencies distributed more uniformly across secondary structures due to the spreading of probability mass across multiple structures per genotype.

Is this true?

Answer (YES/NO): NO